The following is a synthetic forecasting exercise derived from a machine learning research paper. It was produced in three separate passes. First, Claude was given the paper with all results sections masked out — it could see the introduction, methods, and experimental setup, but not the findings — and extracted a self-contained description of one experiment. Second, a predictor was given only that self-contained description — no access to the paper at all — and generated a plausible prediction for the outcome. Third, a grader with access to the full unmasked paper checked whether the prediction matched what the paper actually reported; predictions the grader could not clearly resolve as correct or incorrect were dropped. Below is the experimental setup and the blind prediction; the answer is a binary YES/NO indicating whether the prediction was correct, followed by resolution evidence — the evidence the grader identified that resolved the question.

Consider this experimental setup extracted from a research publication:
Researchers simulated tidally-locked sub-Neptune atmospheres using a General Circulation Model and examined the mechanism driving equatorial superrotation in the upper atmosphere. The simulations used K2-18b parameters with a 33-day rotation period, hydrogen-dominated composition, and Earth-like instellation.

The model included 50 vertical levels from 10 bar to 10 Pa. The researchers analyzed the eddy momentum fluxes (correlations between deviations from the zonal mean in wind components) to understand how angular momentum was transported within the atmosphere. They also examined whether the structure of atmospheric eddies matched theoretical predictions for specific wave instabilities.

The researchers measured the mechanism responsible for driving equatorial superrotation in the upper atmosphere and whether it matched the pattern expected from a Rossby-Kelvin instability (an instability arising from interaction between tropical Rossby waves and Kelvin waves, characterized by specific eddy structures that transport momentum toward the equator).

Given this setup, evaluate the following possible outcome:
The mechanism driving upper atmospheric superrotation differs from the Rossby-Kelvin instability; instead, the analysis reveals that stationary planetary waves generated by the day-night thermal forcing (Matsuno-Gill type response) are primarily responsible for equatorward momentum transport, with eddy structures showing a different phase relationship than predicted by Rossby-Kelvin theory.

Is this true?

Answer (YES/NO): NO